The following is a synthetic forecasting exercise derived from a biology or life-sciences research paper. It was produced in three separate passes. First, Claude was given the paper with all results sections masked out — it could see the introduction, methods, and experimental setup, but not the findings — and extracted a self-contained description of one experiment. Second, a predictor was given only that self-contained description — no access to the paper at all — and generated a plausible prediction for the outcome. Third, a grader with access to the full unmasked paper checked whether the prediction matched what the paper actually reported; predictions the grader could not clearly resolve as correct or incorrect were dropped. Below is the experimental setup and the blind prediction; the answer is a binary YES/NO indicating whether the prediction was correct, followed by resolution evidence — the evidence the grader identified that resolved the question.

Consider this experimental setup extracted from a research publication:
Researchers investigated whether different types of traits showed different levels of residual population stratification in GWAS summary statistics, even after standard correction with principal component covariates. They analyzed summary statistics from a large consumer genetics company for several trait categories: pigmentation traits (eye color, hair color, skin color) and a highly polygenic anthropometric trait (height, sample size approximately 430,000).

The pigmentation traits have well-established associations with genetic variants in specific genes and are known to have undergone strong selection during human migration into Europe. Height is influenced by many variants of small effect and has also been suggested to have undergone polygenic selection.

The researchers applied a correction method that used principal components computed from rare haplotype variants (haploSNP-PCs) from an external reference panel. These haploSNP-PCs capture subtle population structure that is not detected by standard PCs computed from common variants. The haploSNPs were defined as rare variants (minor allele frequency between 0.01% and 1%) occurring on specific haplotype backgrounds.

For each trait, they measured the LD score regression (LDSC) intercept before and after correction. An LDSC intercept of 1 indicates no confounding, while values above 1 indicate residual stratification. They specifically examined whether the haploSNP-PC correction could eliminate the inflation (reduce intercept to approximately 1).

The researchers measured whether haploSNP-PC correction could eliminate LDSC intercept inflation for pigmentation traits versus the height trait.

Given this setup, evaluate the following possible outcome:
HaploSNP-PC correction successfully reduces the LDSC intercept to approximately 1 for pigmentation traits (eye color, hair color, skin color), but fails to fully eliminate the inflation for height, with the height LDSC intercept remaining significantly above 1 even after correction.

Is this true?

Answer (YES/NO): YES